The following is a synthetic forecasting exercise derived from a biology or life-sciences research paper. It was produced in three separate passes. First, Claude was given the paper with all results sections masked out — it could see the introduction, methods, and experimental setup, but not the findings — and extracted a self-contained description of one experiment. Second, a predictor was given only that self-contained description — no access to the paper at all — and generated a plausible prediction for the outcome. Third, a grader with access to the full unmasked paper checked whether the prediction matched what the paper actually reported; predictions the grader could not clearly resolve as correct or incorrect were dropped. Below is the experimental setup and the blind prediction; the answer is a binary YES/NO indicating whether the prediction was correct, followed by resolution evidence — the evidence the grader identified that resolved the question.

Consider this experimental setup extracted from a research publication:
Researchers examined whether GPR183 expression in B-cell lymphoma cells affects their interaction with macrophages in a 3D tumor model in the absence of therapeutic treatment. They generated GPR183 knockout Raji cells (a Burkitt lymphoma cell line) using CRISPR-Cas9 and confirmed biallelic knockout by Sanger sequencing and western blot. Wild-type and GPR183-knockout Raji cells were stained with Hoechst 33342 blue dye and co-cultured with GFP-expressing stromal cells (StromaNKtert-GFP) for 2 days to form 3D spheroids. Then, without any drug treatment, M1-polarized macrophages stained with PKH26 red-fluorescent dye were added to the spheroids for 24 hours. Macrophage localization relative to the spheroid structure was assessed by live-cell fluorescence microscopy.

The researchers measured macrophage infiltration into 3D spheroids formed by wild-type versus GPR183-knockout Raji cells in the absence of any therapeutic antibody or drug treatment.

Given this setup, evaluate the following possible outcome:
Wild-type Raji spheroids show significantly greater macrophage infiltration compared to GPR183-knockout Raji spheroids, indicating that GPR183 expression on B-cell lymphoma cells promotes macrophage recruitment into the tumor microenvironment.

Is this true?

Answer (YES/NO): YES